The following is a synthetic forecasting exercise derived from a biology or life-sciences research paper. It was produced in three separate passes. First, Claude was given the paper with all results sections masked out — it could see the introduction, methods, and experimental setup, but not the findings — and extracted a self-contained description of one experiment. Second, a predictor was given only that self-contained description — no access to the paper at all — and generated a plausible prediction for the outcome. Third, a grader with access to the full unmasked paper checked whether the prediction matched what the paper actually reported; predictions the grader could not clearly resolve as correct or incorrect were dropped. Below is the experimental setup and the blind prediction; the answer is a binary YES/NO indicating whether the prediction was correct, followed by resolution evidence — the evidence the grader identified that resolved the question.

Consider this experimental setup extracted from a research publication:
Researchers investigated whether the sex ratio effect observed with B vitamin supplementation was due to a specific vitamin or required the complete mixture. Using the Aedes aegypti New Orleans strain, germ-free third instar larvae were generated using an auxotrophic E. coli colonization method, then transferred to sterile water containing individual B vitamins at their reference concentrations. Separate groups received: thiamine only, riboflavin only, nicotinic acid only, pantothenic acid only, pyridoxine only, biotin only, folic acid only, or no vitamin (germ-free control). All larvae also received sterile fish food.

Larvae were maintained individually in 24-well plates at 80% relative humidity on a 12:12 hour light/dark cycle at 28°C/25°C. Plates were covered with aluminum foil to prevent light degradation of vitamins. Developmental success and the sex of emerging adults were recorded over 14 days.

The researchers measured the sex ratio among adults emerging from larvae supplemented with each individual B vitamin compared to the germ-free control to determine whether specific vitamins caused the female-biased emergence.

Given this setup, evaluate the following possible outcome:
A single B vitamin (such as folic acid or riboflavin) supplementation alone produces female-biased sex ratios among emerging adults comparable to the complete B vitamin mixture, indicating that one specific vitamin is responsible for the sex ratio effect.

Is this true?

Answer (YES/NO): NO